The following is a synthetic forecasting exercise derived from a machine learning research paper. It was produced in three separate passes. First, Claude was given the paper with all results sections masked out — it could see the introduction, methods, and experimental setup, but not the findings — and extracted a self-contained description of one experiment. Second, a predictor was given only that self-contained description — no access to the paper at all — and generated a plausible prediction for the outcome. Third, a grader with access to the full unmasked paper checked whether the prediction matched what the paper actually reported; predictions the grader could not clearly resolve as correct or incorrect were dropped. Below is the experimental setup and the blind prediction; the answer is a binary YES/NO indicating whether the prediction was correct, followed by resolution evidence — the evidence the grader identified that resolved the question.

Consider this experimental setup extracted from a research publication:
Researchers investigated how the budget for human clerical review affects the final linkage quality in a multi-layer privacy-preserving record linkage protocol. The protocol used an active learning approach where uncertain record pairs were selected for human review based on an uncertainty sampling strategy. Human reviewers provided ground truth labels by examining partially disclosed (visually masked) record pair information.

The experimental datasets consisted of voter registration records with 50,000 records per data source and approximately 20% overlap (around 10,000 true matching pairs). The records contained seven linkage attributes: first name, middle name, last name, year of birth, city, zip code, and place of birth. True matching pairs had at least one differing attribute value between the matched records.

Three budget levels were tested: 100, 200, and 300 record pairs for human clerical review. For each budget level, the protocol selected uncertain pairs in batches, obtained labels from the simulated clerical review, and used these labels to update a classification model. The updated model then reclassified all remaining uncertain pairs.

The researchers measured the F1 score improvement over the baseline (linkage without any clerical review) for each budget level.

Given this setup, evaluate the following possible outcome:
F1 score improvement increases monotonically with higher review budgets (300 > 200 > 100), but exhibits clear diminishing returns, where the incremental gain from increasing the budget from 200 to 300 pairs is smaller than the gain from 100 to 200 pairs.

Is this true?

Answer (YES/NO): YES